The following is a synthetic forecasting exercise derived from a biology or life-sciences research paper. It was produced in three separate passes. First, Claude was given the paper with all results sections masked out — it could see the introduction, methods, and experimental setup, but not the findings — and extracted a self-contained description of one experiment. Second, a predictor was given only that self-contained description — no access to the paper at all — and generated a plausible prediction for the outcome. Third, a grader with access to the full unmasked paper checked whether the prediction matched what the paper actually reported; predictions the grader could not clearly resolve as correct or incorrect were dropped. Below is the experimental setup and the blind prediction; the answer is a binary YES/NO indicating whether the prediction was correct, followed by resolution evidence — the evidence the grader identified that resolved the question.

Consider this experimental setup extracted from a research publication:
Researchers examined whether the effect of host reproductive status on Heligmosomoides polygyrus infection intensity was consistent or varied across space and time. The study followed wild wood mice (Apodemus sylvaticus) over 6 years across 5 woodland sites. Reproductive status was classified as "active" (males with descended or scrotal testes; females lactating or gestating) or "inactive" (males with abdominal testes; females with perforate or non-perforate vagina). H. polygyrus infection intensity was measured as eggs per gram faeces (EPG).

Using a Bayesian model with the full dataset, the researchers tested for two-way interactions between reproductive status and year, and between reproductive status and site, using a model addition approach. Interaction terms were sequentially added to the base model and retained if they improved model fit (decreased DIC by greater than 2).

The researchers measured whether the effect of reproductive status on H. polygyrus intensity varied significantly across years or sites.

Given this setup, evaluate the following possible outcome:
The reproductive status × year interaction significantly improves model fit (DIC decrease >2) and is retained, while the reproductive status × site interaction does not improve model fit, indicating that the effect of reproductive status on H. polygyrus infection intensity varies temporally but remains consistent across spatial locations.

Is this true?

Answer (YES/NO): NO